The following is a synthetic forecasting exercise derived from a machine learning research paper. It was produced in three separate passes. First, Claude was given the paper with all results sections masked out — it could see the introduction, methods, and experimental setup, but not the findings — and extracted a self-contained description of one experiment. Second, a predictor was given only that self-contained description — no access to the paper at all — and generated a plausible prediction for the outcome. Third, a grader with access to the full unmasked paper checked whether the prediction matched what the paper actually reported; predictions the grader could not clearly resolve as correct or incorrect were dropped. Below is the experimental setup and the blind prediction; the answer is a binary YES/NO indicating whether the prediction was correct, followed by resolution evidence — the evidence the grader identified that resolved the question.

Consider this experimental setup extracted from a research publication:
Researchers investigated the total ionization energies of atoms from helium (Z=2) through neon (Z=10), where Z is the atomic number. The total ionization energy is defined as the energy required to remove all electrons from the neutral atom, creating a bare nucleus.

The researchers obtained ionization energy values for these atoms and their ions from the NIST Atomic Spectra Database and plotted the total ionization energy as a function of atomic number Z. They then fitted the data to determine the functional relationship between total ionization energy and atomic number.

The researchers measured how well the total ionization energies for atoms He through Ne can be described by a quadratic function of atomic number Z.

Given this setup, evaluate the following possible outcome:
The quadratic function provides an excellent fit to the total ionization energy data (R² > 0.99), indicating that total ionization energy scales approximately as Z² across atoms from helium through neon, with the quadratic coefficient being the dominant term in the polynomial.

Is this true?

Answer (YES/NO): YES